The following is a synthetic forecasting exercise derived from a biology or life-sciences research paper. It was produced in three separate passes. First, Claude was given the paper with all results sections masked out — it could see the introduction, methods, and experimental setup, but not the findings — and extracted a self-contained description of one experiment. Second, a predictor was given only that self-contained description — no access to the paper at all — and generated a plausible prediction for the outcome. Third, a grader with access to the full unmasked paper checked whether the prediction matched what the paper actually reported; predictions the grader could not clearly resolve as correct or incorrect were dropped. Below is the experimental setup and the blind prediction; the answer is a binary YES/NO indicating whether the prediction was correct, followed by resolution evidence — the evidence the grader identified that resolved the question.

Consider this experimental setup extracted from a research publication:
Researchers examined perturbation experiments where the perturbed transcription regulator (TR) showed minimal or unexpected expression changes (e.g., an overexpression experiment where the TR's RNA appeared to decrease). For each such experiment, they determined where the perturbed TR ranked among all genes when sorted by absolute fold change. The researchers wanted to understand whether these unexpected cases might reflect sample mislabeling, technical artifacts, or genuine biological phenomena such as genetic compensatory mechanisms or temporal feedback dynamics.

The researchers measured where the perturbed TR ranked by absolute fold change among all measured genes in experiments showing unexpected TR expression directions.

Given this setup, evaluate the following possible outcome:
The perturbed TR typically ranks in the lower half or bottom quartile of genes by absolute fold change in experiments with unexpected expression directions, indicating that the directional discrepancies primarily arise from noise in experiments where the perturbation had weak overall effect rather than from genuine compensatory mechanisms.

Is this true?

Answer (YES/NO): NO